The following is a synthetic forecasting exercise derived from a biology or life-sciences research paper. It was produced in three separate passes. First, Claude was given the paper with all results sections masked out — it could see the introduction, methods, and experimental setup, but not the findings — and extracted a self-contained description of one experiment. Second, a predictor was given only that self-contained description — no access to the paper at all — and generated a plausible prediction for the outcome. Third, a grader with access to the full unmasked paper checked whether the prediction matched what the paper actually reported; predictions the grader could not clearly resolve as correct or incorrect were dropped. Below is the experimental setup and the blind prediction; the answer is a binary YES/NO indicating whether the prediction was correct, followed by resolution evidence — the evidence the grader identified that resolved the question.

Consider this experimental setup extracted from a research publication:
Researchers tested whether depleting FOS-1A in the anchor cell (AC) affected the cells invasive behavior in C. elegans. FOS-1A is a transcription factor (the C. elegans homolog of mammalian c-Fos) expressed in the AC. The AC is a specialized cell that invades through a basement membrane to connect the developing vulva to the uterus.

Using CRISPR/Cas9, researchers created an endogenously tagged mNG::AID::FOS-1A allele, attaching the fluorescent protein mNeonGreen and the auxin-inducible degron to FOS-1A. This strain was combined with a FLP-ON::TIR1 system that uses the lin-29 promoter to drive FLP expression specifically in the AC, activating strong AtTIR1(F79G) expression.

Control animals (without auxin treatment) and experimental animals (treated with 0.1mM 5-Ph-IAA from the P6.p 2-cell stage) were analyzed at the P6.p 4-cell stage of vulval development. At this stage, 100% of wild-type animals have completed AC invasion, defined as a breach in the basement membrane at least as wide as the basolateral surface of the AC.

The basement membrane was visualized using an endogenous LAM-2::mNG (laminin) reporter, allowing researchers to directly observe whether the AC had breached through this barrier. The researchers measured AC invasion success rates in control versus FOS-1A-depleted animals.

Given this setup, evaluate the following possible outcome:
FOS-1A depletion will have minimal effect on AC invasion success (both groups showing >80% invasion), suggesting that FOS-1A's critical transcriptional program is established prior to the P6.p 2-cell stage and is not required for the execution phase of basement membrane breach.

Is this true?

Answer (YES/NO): NO